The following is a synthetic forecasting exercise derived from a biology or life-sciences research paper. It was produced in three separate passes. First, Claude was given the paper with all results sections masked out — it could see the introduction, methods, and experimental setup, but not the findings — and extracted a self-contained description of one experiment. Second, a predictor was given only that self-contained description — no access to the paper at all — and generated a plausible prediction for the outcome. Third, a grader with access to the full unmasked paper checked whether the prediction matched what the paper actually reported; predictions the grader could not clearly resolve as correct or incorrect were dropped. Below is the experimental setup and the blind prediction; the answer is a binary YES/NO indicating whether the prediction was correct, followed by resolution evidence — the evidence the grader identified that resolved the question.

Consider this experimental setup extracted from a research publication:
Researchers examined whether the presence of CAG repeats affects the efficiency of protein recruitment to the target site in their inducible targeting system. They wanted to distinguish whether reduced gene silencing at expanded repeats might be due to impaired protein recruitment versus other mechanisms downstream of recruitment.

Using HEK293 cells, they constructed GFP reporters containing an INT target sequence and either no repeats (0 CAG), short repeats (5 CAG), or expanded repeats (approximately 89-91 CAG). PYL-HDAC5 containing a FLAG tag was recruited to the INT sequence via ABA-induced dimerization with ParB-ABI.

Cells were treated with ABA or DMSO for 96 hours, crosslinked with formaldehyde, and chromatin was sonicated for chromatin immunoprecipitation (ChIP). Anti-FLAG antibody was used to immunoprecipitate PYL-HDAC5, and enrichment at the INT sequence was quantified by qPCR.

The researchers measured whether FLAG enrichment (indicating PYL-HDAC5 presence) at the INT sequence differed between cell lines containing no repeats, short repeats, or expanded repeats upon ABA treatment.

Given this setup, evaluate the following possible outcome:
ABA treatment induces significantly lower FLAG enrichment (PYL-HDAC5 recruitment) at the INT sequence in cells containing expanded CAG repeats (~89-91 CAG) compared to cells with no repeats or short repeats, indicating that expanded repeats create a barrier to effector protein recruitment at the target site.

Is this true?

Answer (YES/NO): NO